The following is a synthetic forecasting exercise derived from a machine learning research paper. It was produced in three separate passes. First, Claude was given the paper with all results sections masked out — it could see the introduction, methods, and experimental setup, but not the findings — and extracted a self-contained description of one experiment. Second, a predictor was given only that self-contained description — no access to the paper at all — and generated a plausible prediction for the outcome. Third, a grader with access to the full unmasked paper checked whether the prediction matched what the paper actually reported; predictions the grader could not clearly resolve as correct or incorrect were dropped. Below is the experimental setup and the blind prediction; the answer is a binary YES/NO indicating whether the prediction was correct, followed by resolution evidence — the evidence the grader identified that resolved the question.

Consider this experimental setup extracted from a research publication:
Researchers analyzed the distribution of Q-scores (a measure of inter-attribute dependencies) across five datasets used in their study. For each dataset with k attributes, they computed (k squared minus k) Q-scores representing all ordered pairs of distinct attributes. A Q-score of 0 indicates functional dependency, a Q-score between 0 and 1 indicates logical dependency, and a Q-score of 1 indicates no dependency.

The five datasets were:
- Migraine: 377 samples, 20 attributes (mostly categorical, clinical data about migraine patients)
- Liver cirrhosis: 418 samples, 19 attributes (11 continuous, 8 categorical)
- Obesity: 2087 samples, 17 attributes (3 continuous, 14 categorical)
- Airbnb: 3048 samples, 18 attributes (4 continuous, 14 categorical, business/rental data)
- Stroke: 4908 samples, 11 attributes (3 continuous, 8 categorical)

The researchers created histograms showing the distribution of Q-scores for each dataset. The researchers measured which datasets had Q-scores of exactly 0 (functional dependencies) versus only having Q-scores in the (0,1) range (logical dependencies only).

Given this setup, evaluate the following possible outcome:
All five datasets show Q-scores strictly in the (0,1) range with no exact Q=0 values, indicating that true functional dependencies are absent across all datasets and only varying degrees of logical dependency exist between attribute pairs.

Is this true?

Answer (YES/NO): NO